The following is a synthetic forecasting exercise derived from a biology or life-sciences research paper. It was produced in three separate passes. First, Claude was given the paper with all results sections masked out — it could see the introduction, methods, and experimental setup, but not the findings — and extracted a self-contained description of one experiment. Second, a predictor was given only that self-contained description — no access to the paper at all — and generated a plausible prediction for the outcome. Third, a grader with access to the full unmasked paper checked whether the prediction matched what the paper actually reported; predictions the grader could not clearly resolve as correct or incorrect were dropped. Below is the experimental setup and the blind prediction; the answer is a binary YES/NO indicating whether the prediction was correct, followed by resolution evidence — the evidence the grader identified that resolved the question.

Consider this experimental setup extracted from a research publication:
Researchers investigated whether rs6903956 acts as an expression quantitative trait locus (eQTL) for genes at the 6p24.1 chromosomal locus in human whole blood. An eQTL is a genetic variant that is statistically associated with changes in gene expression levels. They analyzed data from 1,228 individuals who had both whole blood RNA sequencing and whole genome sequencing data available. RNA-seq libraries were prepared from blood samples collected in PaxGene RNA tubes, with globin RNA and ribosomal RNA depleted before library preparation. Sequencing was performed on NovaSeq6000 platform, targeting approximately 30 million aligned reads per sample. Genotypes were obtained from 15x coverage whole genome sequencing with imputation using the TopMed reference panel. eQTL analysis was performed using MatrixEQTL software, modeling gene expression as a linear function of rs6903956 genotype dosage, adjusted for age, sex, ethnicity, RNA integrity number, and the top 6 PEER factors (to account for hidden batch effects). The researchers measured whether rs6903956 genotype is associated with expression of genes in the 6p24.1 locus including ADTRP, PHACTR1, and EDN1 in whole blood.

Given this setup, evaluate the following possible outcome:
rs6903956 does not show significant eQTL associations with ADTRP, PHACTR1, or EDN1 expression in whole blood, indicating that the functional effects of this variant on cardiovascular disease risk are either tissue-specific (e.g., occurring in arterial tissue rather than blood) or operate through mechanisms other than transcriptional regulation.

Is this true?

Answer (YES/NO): YES